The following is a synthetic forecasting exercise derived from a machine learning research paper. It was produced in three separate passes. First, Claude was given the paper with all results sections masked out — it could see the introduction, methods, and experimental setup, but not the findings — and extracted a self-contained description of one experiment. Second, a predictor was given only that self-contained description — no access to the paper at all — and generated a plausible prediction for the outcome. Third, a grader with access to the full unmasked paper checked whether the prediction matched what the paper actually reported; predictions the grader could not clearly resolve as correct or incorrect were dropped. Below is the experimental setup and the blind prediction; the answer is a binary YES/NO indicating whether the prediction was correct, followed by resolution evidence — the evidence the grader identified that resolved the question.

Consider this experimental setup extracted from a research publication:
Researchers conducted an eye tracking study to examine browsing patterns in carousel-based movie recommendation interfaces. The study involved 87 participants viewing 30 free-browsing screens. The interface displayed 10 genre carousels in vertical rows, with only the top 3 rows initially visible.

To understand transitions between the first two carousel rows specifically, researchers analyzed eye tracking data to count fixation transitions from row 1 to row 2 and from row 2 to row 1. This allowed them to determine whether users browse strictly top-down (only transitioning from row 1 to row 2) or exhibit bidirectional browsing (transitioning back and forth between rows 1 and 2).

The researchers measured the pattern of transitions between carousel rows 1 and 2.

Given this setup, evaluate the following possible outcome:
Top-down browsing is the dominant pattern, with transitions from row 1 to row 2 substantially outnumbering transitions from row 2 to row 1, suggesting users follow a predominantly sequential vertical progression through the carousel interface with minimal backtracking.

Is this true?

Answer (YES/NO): NO